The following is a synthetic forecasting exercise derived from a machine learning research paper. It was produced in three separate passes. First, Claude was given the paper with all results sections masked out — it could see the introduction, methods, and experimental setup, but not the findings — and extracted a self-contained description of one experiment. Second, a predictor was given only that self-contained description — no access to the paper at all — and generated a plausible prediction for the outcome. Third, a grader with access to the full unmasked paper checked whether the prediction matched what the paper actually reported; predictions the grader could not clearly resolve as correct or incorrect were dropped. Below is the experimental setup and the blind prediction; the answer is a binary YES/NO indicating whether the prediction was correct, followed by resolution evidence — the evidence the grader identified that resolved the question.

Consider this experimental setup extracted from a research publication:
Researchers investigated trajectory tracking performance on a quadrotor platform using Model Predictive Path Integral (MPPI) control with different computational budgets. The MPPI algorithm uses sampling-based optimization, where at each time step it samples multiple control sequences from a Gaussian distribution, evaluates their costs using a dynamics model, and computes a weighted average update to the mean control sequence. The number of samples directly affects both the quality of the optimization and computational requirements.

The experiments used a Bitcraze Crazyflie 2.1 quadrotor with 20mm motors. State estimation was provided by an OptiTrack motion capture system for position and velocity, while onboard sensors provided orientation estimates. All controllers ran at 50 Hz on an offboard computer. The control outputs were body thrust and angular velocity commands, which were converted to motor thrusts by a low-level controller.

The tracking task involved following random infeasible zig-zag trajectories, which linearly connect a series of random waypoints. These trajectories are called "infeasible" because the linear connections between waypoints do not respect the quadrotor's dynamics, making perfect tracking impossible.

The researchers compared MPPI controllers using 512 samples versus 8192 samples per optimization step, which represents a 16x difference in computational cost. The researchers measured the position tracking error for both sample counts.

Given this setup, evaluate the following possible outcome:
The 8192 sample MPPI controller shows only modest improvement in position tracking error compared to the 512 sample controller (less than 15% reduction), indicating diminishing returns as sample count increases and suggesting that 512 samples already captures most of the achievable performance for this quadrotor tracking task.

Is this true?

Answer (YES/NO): NO